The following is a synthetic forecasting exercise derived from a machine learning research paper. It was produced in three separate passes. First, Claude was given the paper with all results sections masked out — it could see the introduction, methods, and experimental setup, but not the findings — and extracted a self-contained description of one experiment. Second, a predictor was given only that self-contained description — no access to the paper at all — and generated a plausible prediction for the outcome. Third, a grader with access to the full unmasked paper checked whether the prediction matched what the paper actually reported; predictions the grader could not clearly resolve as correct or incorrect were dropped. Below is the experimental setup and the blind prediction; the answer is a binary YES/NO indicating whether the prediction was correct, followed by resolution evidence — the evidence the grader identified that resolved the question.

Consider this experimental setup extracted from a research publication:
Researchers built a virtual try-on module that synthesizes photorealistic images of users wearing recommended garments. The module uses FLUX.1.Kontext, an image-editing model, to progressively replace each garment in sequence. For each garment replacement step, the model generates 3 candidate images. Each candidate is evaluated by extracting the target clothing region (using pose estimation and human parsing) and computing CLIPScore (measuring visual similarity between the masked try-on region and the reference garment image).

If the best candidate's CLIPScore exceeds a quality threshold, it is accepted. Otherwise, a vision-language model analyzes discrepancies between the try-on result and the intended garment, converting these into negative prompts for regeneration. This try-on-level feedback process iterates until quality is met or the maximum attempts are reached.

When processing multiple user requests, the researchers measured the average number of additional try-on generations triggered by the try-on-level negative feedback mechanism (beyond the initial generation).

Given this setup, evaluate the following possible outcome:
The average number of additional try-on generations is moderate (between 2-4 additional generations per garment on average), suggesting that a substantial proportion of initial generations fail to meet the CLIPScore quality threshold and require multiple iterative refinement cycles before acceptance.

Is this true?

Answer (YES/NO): NO